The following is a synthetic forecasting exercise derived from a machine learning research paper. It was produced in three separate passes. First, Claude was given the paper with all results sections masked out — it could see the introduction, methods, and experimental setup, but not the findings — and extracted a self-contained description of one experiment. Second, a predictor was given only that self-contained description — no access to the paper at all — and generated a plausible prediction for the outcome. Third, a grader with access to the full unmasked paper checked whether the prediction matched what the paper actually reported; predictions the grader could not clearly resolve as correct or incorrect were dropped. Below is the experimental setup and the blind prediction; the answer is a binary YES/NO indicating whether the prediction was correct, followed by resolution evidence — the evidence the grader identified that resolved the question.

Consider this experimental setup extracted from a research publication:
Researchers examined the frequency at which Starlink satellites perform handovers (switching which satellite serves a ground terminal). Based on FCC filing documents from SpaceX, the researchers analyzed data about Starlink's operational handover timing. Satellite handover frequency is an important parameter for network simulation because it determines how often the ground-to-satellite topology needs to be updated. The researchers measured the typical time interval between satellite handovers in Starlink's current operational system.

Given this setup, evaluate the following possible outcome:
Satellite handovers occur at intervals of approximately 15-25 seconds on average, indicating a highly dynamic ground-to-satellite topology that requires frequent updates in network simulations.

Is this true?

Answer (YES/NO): NO